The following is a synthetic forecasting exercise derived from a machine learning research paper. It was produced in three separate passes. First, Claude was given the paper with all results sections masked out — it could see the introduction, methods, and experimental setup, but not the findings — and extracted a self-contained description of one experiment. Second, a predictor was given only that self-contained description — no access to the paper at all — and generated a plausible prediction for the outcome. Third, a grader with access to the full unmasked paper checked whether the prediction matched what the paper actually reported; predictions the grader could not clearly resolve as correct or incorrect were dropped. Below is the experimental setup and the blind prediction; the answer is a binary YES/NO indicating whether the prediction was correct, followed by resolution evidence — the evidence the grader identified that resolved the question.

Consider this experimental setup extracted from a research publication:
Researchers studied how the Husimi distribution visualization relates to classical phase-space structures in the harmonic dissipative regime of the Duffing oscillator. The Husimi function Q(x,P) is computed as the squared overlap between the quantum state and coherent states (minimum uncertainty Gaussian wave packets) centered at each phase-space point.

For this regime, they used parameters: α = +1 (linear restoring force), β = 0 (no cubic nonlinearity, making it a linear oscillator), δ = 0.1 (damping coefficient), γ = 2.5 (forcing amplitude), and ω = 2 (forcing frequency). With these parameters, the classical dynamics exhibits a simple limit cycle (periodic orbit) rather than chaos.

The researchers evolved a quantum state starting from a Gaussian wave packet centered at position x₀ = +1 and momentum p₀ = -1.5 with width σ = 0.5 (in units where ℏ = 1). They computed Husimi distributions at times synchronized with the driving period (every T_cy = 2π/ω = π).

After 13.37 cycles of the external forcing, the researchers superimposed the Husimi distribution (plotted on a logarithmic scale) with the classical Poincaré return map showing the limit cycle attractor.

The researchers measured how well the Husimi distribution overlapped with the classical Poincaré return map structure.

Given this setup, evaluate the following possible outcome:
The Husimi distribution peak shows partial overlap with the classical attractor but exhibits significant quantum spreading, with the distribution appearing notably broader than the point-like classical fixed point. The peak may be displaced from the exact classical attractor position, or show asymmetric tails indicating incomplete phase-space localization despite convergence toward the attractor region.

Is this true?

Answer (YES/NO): NO